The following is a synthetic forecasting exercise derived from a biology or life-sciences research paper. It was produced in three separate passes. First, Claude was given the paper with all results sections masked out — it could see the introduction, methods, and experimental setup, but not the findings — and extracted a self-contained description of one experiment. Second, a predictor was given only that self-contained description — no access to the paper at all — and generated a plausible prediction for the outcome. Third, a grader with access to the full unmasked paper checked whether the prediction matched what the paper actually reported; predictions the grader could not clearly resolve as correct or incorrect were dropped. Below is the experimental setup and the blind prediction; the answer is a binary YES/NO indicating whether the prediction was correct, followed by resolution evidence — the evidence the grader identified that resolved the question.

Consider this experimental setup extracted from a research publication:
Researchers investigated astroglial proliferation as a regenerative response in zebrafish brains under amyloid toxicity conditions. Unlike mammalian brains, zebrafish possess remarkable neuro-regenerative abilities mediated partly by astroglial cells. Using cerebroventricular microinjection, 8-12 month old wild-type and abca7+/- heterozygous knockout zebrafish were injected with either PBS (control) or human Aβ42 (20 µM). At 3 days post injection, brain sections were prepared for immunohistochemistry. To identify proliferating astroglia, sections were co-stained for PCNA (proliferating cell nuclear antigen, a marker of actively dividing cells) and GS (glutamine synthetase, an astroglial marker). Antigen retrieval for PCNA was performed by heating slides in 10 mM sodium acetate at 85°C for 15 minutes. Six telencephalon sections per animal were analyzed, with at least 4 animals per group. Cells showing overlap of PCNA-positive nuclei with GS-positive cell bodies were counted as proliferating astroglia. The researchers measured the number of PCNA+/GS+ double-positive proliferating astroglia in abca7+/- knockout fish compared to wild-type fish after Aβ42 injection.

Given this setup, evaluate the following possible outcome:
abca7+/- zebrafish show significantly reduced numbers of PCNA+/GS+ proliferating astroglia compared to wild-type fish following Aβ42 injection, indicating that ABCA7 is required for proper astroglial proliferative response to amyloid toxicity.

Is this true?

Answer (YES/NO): YES